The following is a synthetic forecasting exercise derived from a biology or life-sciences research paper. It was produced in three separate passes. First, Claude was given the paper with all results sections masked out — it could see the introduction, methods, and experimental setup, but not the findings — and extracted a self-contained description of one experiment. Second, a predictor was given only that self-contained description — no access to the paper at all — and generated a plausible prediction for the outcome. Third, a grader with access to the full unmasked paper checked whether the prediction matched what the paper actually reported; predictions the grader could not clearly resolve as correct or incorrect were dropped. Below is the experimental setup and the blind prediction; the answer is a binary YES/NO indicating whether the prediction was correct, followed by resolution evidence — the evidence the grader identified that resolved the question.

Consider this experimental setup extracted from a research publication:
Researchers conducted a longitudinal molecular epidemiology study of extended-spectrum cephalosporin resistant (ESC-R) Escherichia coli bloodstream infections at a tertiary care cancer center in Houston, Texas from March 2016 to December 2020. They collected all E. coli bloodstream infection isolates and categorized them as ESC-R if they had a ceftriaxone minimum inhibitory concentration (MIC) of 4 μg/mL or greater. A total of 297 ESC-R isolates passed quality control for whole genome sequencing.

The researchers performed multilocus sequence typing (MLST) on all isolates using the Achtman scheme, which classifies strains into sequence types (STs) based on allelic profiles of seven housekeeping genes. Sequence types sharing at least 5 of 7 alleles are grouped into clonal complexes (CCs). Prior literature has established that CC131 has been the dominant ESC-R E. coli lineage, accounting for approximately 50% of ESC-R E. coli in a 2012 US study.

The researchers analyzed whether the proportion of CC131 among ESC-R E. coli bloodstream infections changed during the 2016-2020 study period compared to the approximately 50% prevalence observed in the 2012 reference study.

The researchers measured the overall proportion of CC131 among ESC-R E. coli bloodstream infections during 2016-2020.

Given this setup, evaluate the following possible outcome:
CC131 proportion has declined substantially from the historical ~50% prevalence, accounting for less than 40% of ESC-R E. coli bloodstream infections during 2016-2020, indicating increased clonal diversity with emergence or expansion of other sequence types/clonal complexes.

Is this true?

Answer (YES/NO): NO